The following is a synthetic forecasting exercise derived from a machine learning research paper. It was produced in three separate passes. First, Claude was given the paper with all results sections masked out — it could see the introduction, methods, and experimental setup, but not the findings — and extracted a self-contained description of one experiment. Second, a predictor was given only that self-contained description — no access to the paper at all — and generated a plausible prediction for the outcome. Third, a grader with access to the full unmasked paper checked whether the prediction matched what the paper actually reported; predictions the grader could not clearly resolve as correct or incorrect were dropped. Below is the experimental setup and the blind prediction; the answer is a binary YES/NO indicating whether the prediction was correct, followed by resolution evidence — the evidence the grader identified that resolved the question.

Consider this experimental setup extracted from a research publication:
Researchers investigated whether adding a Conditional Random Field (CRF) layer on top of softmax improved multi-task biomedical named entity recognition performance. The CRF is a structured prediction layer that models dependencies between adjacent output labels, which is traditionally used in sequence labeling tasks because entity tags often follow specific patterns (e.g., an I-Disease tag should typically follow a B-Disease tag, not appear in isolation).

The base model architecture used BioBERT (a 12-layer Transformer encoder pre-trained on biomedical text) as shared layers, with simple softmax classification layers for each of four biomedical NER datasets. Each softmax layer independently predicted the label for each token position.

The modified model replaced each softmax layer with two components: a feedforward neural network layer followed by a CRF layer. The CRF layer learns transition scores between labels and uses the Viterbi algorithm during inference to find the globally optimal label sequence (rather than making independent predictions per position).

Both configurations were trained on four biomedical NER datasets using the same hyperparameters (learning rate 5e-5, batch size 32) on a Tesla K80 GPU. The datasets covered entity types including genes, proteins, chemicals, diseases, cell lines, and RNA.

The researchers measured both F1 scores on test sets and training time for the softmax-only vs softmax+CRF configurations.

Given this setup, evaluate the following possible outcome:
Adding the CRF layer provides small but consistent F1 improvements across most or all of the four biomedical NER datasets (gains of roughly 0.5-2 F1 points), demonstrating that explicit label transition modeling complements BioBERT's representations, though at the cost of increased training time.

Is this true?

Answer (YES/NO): NO